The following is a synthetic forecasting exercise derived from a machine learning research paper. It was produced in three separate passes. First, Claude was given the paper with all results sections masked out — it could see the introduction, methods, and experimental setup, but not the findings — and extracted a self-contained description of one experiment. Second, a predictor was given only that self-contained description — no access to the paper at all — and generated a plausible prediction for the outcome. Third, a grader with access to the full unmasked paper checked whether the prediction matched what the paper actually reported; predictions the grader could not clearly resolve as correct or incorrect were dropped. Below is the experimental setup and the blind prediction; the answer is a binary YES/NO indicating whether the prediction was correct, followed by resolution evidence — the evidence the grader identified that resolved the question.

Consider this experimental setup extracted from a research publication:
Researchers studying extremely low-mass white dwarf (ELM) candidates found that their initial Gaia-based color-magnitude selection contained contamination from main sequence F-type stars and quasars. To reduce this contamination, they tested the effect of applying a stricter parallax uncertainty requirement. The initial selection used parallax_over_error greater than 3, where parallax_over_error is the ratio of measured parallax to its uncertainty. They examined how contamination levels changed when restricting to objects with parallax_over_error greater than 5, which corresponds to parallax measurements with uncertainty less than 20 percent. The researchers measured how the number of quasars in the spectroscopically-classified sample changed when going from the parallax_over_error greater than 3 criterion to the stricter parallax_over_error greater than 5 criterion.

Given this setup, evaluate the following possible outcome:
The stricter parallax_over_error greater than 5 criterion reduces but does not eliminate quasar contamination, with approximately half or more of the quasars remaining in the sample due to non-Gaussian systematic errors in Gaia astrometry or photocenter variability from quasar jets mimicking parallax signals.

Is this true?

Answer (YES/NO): NO